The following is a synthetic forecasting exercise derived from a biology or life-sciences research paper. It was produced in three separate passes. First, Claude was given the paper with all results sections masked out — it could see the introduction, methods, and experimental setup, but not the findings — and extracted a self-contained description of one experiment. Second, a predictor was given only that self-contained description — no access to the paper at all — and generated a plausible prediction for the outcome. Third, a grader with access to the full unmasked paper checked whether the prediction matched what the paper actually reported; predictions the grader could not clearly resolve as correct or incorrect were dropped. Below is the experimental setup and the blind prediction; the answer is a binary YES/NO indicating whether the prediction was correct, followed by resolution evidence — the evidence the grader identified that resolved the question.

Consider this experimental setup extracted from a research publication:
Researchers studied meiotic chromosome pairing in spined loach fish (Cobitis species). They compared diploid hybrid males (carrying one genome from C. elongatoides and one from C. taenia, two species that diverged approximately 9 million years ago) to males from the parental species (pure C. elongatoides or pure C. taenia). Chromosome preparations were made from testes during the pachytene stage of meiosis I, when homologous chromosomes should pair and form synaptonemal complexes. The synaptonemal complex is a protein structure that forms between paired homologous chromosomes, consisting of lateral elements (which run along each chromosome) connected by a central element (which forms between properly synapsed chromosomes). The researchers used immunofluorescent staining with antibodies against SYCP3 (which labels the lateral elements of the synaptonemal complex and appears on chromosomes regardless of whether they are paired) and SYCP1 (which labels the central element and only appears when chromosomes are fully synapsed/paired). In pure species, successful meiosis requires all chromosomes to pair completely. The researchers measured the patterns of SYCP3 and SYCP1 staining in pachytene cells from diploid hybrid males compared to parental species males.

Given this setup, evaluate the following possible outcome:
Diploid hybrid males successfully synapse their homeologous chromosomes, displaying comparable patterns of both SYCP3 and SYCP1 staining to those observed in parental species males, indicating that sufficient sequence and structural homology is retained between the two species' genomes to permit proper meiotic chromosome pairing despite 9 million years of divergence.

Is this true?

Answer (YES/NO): NO